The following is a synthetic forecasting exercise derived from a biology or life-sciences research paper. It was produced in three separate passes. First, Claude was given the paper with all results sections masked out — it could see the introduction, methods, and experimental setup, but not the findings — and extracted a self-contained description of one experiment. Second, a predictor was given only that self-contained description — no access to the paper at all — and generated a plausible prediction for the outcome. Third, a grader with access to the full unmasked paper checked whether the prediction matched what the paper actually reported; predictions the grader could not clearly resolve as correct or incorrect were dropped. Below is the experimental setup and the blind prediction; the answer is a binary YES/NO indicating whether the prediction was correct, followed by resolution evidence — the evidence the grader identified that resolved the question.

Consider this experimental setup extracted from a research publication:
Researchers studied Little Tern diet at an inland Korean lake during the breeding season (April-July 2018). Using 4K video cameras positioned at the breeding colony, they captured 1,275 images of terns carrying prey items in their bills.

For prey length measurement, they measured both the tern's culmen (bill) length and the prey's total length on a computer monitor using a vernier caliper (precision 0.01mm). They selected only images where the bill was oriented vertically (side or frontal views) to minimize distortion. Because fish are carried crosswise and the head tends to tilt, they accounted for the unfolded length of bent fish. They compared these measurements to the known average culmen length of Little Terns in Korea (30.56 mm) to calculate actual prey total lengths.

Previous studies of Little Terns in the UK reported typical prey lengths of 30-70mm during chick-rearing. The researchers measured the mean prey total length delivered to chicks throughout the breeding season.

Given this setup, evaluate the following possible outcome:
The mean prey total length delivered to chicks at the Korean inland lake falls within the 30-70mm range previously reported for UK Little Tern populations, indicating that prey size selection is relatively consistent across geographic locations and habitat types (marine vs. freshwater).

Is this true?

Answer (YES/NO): YES